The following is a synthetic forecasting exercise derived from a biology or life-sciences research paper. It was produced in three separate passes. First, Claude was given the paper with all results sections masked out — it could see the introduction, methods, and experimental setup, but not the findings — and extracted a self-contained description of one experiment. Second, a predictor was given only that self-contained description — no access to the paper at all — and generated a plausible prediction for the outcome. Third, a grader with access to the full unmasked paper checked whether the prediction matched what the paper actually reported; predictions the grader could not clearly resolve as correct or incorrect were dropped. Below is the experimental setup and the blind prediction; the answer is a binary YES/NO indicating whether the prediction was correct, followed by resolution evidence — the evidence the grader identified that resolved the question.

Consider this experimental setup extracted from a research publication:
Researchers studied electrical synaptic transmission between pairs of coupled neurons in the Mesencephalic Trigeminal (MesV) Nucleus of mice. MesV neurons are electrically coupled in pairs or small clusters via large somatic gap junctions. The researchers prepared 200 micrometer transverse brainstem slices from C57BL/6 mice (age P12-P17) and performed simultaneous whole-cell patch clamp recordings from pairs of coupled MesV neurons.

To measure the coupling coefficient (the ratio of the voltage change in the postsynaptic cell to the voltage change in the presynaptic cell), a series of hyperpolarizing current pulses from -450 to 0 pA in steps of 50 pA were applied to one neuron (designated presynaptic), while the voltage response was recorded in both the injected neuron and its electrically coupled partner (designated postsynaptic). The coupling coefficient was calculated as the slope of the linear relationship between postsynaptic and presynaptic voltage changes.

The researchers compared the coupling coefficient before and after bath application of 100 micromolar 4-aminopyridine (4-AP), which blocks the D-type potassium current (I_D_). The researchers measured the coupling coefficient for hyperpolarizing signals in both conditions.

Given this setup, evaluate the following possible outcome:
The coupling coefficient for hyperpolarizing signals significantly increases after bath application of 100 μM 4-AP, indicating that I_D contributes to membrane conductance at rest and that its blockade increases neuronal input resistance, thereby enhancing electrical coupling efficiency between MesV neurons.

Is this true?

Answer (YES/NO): YES